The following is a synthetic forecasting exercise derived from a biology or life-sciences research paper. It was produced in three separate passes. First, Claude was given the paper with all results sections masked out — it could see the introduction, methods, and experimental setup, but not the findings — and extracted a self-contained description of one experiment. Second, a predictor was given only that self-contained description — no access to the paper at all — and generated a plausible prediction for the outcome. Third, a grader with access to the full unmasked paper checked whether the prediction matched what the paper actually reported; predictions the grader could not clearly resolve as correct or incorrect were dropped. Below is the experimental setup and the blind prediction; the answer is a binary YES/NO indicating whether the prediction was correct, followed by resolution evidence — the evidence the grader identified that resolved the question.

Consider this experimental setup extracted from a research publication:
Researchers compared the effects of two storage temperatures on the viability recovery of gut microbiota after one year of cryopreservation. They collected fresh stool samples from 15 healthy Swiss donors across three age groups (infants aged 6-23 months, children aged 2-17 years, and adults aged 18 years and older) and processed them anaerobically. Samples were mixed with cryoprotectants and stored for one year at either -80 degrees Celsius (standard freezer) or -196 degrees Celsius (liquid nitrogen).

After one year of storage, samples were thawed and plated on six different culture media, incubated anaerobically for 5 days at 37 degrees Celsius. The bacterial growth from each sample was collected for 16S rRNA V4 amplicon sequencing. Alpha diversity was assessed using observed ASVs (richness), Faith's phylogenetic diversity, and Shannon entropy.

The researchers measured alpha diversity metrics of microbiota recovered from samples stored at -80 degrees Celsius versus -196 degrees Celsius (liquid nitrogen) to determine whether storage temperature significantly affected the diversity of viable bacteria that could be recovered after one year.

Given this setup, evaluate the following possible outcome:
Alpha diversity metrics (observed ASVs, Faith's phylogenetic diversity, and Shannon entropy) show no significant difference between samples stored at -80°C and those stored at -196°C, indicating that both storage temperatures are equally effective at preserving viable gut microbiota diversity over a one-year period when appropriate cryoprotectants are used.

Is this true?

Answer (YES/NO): YES